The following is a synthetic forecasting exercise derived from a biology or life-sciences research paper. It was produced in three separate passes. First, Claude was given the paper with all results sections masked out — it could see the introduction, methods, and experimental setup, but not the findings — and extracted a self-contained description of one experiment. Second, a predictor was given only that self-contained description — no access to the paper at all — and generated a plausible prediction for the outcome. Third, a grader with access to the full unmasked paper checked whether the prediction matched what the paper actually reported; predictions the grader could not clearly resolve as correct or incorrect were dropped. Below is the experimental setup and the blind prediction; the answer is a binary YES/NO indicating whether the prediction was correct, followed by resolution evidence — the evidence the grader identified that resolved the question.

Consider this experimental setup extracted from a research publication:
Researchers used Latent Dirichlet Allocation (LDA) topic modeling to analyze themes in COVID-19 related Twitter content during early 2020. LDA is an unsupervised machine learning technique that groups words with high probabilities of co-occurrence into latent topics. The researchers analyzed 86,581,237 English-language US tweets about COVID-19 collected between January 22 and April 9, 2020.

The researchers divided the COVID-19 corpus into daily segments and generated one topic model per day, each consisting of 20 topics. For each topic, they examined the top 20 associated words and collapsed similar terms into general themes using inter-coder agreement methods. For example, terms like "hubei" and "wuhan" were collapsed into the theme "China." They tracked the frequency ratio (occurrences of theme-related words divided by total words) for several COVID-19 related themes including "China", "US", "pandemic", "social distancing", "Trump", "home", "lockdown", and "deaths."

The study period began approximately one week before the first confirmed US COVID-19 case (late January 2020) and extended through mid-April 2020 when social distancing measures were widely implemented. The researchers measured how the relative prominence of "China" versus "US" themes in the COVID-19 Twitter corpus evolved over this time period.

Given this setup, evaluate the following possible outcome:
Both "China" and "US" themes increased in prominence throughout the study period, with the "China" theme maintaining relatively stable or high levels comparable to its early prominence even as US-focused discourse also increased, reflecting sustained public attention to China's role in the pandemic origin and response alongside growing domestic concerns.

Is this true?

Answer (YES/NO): NO